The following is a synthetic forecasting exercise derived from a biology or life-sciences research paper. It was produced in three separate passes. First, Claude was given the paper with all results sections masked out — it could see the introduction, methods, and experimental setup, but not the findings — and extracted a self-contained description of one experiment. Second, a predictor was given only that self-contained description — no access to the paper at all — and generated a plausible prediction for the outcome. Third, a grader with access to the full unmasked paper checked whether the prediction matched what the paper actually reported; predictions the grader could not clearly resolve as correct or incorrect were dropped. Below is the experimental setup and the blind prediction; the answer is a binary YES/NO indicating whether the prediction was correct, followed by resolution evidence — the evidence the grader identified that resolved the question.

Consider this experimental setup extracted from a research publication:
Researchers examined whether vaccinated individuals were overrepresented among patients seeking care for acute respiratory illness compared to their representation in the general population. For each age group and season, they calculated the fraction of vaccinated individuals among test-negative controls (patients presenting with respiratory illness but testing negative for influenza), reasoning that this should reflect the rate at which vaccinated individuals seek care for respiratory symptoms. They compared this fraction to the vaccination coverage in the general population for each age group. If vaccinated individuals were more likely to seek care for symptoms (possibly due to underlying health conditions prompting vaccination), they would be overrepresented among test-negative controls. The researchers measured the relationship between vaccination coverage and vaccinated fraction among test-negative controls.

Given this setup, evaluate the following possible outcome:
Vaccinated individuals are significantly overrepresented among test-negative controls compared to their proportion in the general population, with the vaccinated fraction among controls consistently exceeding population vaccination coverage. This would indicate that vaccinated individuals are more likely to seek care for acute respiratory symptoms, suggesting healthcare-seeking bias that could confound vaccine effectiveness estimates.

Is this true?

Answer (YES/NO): YES